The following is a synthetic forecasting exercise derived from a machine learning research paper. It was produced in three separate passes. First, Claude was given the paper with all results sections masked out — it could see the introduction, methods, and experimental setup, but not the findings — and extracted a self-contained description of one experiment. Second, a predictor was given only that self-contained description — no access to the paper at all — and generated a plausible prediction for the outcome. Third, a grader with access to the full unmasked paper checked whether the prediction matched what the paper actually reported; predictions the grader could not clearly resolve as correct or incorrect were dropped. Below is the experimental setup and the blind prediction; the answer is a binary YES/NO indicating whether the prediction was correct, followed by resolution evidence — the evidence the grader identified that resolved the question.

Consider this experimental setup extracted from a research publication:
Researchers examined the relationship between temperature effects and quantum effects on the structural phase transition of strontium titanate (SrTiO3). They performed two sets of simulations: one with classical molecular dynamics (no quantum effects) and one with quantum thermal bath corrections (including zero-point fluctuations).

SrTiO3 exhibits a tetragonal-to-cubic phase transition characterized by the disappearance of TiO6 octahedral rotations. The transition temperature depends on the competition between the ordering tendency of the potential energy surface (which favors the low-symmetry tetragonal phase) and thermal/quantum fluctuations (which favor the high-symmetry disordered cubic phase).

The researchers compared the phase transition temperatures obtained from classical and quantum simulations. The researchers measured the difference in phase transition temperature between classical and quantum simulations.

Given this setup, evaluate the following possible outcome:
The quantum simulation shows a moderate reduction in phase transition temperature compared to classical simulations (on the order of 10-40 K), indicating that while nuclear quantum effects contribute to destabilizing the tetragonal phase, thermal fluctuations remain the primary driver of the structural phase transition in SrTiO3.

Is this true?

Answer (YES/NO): YES